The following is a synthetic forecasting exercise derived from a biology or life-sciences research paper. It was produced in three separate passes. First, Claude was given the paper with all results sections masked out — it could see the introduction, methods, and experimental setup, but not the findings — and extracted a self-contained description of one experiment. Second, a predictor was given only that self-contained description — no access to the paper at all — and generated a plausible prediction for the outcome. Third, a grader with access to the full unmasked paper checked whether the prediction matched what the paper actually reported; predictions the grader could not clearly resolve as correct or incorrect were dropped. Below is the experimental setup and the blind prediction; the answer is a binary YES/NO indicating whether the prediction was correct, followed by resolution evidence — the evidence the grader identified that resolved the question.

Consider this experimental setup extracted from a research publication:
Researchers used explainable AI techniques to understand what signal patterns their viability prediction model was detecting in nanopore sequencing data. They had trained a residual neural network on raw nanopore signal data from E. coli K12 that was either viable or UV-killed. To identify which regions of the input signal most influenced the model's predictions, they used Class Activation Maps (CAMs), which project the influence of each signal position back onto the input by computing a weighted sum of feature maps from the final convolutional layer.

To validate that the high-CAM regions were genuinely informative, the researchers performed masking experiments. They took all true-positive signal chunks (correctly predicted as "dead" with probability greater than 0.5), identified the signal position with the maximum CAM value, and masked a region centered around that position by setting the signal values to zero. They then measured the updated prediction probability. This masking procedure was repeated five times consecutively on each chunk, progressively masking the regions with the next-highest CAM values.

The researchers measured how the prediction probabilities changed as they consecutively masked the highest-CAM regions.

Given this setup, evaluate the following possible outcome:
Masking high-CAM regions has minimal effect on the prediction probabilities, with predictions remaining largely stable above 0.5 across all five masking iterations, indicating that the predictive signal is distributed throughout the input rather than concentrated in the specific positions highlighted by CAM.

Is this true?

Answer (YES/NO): NO